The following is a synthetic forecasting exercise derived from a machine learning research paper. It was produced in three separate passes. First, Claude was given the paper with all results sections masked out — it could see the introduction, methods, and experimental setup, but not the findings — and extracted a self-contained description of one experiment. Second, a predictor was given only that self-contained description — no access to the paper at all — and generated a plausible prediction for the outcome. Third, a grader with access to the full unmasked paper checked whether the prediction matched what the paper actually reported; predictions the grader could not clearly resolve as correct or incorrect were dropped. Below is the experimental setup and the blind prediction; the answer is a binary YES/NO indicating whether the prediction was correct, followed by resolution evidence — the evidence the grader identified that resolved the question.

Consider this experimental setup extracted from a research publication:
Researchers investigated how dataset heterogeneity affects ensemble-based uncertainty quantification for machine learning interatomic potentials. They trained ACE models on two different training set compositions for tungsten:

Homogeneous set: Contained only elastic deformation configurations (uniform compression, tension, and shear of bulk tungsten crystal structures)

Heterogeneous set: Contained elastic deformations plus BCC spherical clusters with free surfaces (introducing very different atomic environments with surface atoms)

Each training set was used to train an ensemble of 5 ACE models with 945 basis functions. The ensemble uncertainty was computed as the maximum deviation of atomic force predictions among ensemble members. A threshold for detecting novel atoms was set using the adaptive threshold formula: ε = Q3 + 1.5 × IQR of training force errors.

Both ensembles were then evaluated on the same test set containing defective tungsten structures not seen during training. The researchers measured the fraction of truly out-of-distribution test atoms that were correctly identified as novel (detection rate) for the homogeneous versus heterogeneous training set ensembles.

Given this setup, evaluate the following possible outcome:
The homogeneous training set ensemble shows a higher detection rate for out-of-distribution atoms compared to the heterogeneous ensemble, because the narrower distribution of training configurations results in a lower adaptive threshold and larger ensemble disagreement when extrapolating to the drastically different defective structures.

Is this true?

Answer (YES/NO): YES